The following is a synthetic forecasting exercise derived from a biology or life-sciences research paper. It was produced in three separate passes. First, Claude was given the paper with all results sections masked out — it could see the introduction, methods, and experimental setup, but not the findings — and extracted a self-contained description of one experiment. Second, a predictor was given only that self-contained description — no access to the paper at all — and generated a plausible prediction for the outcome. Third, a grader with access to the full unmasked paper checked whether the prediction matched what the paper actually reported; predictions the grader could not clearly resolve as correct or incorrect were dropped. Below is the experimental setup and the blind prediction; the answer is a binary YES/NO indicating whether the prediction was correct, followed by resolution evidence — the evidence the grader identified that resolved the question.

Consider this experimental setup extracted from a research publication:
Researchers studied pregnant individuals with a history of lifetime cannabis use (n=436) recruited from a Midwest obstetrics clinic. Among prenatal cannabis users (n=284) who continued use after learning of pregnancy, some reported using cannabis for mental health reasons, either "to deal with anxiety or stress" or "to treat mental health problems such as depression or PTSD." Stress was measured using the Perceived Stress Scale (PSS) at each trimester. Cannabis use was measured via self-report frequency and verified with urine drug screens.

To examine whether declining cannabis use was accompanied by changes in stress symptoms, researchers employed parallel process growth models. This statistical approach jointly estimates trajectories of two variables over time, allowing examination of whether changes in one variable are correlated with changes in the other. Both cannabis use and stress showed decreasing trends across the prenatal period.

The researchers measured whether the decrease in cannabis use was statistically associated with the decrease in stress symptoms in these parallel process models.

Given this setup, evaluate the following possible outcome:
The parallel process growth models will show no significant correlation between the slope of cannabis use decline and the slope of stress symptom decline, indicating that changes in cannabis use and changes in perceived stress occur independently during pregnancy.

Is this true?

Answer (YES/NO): YES